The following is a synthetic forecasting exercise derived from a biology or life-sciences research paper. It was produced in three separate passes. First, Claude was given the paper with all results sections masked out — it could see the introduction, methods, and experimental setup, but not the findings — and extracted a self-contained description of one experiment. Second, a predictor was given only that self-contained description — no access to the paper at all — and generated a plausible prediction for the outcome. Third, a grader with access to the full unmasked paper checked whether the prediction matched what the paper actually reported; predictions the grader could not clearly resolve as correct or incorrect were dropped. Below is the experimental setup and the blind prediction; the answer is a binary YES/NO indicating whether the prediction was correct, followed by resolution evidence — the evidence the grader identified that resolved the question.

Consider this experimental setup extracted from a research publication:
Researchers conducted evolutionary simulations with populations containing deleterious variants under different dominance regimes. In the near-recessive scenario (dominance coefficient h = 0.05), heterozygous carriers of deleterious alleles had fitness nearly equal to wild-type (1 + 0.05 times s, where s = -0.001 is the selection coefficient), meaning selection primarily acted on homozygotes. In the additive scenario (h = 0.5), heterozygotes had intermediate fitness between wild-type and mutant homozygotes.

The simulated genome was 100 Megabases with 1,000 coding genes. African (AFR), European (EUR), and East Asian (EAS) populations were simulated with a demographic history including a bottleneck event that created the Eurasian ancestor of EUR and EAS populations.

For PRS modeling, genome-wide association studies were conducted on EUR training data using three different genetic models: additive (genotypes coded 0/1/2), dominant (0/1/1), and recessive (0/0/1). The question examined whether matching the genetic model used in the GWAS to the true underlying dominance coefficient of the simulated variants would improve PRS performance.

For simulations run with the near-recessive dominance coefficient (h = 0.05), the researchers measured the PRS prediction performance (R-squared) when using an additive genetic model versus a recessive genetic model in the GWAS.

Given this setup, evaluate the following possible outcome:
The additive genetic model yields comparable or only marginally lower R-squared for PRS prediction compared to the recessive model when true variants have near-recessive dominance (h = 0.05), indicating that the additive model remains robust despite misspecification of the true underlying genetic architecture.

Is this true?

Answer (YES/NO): NO